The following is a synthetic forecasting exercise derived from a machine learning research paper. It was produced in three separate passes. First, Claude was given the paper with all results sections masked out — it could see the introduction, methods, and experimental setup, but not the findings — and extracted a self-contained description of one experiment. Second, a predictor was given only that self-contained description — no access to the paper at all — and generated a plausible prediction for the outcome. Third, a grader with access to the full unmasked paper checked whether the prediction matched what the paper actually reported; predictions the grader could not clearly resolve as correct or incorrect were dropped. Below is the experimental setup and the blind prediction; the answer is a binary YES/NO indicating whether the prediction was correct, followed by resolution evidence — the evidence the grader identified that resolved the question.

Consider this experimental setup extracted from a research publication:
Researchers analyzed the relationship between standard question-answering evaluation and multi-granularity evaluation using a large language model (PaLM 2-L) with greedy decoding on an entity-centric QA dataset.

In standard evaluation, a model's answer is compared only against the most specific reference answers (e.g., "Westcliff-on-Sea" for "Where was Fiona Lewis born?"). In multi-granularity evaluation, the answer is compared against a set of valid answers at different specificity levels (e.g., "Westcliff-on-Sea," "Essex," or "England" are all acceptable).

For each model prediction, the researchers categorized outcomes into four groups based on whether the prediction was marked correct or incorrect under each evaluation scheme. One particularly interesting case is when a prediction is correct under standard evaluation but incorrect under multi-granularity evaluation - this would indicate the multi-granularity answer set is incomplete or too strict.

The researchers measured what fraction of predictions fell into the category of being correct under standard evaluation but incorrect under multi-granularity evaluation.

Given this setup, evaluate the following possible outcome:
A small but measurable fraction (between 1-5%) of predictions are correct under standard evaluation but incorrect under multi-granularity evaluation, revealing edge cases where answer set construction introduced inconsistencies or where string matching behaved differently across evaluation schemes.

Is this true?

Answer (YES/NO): NO